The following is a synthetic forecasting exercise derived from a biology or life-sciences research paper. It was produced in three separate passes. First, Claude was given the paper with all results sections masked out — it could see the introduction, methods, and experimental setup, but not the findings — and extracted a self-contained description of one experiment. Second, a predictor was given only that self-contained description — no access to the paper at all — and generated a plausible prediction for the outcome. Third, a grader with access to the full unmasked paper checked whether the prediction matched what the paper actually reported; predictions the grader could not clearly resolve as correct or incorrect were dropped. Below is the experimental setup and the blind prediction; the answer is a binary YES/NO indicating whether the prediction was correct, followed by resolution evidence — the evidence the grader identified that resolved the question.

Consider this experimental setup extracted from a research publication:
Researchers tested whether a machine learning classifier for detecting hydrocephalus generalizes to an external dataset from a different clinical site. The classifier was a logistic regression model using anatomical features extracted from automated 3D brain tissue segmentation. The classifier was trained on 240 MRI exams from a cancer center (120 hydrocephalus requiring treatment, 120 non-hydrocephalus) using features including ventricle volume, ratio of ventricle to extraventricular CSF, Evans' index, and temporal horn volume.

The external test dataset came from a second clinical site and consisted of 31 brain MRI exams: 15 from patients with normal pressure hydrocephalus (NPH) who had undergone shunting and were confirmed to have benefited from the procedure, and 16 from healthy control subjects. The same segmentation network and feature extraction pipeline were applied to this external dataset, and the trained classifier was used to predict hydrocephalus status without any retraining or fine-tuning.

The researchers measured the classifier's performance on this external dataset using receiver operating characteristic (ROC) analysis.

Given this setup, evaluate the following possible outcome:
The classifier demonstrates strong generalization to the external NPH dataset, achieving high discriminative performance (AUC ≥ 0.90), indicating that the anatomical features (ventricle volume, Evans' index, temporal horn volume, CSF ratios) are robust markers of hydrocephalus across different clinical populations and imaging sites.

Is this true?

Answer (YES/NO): YES